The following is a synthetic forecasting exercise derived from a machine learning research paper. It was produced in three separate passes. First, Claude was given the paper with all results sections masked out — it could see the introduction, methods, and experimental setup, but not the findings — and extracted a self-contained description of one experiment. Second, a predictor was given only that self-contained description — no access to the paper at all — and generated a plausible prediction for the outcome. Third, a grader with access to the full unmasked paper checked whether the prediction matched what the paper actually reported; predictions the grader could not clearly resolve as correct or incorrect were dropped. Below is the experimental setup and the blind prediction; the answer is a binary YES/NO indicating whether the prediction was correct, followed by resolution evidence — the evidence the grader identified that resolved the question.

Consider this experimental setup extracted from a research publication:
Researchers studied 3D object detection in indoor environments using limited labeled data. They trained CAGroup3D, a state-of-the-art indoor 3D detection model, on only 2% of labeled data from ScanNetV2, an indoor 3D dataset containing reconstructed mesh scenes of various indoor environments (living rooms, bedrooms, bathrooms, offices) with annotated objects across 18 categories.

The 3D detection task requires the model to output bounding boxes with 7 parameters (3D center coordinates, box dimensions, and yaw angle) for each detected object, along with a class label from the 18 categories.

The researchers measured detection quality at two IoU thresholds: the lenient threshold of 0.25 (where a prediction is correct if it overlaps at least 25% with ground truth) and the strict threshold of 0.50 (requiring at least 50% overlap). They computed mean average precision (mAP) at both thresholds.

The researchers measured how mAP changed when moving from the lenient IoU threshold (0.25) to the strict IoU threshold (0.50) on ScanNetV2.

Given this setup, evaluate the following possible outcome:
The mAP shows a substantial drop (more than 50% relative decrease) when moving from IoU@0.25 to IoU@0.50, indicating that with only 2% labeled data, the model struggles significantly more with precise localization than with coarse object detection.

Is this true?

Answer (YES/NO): NO